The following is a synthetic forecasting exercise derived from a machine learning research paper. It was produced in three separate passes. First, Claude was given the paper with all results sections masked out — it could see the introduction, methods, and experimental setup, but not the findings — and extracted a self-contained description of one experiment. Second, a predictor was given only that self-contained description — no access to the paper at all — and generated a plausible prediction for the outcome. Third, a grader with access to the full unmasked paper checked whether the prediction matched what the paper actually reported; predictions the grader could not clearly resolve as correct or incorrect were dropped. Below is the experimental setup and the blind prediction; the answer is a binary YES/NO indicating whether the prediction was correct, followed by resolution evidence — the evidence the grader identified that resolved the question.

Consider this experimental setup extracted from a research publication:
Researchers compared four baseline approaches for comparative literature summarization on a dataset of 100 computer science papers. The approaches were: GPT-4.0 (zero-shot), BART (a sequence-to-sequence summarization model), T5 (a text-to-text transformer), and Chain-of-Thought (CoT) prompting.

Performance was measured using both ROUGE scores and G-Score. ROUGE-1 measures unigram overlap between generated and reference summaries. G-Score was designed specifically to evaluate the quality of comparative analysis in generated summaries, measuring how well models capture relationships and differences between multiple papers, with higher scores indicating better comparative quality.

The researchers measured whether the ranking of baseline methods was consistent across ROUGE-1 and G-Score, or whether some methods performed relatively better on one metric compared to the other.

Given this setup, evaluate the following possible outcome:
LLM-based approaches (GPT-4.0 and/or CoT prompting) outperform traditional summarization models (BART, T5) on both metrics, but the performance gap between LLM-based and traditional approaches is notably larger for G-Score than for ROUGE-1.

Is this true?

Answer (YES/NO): NO